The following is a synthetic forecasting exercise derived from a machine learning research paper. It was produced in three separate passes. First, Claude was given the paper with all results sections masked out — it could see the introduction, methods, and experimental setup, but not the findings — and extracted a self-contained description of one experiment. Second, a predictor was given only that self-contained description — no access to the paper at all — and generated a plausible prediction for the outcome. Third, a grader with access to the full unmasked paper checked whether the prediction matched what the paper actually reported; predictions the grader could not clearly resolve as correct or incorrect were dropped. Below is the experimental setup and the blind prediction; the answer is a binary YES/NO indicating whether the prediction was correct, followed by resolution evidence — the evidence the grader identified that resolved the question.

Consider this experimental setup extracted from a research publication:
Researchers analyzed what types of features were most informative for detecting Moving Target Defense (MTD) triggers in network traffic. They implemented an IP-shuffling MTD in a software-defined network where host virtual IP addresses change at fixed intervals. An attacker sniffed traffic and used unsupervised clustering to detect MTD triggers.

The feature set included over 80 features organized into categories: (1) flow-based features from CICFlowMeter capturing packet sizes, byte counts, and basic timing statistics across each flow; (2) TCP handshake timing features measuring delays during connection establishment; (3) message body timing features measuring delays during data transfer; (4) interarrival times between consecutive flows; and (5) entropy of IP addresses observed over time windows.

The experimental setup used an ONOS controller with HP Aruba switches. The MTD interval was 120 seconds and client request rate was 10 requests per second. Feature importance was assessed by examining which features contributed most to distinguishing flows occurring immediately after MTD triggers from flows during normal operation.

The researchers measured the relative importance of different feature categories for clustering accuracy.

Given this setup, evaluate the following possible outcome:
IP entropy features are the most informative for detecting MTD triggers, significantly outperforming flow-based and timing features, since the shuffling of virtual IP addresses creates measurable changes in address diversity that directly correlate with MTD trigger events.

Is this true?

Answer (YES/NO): NO